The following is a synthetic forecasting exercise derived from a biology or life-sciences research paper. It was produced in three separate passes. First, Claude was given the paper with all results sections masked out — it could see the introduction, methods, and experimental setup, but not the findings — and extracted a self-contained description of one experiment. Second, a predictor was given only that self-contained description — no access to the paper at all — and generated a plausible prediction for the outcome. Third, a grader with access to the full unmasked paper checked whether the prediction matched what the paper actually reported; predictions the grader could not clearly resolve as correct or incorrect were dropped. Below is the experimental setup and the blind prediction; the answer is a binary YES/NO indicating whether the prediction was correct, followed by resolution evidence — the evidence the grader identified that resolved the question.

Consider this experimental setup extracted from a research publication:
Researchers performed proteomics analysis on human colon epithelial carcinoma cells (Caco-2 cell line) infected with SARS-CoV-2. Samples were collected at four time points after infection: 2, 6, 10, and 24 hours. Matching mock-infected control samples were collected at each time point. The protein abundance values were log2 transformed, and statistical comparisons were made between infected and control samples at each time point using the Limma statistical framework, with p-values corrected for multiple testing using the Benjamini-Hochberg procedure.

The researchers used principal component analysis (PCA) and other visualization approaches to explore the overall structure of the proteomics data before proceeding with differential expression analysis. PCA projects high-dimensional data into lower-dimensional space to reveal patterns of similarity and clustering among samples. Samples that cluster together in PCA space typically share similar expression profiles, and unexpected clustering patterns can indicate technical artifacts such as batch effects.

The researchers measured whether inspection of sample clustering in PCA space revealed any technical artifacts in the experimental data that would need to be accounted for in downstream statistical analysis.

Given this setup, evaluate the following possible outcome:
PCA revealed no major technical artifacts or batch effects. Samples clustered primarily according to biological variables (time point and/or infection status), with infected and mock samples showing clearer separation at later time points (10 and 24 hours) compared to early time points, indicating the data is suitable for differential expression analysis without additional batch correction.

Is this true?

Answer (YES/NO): NO